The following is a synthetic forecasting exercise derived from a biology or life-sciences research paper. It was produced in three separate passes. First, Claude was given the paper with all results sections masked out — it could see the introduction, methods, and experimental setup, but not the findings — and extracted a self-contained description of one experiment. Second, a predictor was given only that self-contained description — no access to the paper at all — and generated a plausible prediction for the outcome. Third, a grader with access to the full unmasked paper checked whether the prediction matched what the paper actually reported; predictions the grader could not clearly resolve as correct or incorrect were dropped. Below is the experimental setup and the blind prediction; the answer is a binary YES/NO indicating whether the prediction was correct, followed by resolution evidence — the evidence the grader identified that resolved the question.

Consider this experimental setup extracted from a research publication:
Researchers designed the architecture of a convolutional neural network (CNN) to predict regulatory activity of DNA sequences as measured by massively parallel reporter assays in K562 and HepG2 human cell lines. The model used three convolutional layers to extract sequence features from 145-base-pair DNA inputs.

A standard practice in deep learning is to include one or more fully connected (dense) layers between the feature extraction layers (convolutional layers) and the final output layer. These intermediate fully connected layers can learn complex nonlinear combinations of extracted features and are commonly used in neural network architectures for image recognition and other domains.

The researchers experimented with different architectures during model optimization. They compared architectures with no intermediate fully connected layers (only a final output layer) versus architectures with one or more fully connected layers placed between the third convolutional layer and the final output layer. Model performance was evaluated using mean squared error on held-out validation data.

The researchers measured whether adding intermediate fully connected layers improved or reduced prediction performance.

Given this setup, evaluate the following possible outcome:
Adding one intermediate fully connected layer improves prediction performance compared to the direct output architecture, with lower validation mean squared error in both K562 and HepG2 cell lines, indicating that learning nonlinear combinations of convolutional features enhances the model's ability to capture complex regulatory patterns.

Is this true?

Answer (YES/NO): NO